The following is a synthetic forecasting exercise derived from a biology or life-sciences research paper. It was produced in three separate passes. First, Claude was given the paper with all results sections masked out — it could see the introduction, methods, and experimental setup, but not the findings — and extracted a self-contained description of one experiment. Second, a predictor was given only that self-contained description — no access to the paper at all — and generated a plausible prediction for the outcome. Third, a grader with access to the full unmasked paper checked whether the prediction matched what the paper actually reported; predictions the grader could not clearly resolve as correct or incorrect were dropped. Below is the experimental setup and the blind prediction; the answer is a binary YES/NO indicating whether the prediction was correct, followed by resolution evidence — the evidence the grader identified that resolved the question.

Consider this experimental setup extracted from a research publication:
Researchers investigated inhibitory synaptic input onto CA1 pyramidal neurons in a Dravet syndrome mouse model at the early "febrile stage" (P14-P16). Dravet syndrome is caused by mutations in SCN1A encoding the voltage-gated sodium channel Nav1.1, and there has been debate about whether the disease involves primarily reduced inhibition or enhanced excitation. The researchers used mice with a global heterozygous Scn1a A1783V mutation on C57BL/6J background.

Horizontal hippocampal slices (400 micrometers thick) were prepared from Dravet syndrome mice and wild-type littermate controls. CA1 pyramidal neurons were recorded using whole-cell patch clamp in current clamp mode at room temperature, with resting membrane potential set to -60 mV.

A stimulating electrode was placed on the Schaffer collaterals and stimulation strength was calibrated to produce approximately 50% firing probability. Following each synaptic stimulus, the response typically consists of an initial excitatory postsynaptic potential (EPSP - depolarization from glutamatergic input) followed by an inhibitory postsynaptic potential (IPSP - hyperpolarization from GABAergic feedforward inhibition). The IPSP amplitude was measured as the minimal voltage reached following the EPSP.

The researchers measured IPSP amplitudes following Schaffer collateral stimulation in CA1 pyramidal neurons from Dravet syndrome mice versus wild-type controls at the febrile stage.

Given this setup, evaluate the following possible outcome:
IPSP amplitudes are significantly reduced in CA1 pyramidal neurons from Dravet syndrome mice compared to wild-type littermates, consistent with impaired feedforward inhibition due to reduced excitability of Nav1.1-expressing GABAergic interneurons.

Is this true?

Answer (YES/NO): YES